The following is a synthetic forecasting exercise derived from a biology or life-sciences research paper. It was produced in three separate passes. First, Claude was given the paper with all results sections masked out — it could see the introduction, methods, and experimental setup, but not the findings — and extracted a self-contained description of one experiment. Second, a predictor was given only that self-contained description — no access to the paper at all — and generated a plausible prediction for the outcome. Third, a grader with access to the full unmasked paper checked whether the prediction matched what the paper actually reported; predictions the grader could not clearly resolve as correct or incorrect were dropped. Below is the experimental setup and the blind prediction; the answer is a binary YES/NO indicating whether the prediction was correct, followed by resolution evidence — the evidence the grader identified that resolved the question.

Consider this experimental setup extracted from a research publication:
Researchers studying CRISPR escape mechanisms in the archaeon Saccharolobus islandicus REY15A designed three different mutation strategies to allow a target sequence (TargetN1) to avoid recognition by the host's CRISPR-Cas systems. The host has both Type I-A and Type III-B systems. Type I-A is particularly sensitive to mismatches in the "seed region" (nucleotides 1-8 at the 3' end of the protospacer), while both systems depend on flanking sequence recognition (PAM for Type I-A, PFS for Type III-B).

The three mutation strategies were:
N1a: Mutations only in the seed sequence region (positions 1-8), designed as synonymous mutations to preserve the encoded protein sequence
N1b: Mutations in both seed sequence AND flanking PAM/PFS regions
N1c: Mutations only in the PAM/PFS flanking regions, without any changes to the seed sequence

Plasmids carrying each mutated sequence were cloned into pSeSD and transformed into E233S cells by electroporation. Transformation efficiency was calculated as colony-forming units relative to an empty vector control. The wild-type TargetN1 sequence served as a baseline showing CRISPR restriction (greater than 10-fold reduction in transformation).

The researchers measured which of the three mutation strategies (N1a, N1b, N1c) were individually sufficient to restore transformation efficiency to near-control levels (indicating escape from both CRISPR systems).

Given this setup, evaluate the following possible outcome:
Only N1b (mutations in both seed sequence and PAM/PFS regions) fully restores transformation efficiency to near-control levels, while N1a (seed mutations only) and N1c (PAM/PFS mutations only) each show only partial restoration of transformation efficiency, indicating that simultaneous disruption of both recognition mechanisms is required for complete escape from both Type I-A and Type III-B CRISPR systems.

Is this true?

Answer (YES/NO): NO